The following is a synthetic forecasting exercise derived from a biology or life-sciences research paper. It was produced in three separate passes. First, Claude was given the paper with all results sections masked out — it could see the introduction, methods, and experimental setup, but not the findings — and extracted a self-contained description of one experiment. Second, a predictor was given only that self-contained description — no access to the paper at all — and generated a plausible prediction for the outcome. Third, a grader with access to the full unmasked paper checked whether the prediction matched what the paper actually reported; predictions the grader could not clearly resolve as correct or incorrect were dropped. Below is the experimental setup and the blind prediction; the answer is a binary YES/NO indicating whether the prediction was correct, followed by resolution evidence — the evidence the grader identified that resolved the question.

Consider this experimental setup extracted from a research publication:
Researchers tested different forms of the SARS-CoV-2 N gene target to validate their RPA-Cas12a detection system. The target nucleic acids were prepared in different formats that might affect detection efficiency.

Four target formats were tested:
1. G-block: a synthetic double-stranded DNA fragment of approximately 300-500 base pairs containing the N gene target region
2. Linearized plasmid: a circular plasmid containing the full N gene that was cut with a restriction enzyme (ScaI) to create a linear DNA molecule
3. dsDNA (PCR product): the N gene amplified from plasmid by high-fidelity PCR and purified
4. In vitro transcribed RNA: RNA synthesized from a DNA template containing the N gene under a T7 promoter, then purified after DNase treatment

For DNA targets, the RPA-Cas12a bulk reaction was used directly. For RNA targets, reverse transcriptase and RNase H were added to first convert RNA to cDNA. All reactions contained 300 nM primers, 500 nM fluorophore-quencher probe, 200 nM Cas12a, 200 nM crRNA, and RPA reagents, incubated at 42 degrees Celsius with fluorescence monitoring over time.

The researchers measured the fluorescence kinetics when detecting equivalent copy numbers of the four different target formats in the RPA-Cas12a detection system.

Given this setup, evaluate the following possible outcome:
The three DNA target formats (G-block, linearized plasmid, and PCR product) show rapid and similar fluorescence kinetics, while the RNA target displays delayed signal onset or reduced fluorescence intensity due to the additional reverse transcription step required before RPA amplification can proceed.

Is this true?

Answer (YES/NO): YES